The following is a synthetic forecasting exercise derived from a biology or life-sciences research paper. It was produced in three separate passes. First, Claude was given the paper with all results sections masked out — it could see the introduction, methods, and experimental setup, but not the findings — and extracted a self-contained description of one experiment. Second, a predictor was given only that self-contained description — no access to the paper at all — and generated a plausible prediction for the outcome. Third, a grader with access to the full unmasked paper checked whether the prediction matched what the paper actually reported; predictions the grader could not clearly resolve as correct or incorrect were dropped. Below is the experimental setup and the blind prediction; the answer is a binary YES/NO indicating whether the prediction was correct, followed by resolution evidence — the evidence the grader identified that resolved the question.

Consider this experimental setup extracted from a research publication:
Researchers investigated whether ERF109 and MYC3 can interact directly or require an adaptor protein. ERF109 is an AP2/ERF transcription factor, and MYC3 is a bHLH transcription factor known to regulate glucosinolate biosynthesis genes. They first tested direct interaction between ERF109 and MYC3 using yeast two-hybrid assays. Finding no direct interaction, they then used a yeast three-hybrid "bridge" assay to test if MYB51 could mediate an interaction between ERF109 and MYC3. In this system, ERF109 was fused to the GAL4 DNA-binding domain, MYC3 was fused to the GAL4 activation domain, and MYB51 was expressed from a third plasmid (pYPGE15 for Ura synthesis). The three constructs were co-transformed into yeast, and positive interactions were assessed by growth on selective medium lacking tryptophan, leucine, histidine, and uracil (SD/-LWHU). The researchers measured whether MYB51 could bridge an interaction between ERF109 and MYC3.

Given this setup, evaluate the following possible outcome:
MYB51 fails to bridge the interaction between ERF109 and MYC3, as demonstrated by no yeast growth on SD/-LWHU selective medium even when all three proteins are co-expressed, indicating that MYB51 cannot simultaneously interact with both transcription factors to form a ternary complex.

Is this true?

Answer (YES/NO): NO